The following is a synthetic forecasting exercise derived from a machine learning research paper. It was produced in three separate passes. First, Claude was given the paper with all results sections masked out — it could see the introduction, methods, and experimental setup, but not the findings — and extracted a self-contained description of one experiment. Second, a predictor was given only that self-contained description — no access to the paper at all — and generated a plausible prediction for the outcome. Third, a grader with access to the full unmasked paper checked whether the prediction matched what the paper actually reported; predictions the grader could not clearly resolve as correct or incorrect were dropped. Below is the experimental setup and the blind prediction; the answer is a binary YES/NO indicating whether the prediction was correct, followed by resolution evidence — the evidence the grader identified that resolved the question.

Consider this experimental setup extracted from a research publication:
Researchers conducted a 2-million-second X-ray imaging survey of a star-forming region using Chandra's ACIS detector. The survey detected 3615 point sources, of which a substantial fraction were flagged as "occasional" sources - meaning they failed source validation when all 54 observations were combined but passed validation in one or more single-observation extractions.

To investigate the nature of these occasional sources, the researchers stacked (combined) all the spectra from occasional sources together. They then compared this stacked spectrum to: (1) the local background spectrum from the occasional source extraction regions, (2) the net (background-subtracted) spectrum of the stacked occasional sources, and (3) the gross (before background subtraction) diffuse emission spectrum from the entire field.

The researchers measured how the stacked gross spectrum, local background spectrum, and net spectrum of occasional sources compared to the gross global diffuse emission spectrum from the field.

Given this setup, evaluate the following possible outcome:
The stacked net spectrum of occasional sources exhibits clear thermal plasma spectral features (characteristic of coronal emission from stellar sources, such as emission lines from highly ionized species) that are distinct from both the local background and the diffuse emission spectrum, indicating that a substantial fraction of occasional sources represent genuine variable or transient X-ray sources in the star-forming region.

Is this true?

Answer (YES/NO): NO